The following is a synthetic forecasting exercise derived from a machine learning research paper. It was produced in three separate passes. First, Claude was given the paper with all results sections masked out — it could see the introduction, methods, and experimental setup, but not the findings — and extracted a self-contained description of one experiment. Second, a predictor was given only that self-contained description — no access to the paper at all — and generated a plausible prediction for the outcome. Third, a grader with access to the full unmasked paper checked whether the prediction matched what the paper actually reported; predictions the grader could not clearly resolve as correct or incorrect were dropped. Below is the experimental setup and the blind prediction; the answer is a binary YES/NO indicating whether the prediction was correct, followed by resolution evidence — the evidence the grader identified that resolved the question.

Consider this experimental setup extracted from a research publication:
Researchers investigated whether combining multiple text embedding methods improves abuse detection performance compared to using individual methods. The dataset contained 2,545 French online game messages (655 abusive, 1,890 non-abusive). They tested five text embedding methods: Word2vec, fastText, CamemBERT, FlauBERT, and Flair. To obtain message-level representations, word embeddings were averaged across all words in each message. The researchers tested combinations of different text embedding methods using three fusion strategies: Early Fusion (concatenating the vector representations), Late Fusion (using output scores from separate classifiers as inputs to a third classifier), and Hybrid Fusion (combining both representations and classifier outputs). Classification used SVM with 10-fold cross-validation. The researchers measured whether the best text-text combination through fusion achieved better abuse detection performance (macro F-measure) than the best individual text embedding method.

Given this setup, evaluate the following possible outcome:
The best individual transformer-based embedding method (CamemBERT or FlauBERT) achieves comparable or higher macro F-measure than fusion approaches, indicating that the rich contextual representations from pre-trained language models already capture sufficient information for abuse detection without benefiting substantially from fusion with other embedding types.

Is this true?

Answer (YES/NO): YES